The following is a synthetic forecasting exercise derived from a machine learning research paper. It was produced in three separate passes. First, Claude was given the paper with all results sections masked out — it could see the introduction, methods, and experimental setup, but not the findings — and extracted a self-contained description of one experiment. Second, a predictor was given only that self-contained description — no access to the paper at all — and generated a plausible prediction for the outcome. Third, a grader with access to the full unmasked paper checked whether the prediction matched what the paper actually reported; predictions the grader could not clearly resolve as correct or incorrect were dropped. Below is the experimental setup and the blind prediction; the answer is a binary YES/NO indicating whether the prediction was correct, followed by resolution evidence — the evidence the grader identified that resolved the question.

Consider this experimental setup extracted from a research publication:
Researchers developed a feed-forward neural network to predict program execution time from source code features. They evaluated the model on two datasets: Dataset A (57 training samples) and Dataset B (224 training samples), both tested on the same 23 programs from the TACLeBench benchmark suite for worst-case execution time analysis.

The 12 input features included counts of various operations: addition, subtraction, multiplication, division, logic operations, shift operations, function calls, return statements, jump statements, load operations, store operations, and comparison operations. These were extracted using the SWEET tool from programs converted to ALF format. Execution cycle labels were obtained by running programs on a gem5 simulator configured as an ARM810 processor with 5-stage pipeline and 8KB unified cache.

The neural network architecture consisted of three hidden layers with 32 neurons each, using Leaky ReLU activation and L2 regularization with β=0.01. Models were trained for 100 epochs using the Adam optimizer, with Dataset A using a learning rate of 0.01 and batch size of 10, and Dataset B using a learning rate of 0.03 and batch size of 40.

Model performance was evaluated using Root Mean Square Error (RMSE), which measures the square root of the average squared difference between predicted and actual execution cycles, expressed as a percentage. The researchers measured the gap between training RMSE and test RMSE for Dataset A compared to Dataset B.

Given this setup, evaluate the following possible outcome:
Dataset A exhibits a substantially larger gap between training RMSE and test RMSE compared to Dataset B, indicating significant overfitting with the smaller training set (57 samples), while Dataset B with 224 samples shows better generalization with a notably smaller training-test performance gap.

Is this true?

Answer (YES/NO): YES